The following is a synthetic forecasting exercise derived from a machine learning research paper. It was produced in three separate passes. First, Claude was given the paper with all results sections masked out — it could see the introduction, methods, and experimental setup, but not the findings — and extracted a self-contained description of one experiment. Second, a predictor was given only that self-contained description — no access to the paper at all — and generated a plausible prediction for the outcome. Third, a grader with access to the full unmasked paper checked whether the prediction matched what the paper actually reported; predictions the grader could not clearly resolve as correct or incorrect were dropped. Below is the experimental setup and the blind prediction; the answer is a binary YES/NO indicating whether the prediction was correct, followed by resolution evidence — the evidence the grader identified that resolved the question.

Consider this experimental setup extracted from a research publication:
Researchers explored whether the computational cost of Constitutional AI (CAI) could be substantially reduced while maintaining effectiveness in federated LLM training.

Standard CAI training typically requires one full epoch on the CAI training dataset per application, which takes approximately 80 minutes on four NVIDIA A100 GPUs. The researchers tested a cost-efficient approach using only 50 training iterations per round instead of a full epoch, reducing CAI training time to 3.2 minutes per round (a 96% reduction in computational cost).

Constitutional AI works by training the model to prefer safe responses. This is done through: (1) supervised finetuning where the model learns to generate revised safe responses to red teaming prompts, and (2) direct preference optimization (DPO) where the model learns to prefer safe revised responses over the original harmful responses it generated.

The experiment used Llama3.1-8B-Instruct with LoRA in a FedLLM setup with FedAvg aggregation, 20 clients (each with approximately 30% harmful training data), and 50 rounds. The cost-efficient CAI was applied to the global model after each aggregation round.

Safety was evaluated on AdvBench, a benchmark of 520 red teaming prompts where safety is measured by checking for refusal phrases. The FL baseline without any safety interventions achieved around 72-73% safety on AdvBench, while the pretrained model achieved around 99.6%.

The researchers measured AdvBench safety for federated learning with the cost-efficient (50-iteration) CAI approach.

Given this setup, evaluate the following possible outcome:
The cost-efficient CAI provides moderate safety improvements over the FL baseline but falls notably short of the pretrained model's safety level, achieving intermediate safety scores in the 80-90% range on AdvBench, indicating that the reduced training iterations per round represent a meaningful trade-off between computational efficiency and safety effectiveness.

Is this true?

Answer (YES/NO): NO